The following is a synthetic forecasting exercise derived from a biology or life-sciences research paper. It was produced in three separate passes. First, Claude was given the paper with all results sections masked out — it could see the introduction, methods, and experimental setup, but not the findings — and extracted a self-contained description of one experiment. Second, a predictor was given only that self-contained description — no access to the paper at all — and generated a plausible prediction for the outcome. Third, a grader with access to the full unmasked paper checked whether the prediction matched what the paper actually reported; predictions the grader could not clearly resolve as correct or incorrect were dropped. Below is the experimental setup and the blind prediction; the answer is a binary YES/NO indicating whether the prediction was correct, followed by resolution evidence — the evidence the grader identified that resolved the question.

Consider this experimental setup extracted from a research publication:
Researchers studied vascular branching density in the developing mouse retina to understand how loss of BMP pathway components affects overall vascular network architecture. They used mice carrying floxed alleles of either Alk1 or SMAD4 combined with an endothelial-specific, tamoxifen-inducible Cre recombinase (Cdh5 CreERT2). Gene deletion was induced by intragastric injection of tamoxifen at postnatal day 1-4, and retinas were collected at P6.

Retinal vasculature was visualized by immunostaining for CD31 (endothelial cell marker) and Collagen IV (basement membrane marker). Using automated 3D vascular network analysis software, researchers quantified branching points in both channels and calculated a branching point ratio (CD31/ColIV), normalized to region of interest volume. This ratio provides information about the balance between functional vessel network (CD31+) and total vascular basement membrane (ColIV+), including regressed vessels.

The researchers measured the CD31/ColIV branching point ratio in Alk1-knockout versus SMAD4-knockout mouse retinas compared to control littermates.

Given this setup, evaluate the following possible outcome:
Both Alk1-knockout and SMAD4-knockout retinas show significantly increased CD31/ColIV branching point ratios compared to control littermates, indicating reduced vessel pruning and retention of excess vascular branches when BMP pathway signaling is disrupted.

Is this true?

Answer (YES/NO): NO